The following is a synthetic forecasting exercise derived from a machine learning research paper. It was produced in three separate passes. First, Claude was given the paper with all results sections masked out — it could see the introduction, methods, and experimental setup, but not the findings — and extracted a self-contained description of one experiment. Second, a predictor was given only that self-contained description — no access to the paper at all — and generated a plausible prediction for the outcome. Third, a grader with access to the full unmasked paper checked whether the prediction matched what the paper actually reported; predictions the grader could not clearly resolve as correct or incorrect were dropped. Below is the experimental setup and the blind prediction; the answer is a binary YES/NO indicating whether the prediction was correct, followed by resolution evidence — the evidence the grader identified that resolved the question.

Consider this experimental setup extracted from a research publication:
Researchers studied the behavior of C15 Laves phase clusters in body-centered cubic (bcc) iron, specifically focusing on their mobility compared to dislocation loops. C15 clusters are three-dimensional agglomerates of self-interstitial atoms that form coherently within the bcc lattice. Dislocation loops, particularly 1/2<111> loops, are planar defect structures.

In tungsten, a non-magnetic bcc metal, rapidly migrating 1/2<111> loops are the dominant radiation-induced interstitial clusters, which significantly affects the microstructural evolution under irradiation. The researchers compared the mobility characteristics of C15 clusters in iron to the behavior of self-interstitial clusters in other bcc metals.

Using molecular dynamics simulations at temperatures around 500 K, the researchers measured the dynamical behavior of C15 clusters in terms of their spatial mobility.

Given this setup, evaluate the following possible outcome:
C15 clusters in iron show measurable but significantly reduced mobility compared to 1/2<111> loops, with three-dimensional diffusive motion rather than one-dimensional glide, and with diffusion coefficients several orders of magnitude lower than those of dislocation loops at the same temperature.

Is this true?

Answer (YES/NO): NO